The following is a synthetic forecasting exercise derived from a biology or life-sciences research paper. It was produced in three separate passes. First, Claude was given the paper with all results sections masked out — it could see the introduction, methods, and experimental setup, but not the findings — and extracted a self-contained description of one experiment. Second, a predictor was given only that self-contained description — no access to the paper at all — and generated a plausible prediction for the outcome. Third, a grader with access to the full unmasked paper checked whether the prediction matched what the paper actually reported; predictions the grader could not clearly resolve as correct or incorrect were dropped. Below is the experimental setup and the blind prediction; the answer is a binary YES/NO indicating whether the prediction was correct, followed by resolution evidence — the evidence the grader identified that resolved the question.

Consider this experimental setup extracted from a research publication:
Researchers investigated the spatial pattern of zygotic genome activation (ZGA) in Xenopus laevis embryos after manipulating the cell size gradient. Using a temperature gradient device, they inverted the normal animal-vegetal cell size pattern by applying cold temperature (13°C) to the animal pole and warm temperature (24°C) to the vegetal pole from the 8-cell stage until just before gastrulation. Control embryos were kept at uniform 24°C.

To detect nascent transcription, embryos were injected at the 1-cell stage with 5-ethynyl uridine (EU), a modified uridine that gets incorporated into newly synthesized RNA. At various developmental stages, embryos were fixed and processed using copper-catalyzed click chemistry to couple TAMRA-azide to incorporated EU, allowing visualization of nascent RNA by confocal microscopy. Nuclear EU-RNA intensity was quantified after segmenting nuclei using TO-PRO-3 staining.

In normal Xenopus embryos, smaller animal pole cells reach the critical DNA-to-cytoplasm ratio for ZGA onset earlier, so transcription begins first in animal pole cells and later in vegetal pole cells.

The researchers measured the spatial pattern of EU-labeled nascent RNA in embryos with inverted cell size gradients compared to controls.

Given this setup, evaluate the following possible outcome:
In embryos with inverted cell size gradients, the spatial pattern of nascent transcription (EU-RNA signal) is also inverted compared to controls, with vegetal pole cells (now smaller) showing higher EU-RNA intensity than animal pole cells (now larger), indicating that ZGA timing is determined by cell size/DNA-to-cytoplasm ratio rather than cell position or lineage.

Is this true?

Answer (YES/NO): YES